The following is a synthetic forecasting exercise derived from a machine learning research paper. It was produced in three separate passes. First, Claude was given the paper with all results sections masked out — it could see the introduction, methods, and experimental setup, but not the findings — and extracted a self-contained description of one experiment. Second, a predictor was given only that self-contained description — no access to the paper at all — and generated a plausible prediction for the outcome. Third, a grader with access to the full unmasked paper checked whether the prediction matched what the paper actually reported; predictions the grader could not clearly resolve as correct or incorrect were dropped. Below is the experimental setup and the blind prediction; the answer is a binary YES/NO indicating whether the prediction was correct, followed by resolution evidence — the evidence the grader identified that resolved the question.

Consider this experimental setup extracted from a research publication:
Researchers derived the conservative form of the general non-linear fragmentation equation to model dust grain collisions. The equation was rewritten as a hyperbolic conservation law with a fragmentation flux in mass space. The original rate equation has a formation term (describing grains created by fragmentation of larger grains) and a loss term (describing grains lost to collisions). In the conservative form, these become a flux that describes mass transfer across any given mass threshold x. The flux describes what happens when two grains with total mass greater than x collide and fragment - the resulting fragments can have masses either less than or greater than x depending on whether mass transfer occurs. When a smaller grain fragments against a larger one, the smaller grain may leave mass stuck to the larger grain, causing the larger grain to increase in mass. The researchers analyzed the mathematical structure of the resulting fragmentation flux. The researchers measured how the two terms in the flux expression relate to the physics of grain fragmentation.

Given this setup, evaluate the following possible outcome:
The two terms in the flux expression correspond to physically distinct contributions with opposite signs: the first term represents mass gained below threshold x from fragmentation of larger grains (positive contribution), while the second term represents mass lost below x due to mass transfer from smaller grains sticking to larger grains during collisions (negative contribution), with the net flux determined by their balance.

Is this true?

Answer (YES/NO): YES